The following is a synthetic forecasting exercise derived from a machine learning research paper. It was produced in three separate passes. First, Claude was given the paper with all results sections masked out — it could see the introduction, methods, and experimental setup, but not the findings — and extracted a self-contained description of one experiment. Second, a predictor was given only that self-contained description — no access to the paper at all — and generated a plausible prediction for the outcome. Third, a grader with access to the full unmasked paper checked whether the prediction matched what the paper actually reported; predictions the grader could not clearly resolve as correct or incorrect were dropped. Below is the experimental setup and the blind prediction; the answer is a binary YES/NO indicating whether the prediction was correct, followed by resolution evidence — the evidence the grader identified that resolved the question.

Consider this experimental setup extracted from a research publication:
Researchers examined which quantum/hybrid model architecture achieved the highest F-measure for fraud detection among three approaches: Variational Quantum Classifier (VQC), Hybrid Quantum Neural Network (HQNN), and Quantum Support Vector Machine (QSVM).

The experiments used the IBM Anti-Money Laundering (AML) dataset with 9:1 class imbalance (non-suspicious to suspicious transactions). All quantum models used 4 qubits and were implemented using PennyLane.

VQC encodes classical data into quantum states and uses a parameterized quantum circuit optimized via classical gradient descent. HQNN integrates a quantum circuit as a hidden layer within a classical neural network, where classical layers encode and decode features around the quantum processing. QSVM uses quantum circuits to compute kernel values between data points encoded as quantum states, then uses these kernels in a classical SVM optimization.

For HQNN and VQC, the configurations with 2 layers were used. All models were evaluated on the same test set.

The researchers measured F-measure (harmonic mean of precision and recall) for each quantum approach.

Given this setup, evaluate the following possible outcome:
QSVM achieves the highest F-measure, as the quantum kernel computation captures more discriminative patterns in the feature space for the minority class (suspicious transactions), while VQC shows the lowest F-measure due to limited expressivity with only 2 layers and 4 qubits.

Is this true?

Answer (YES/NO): NO